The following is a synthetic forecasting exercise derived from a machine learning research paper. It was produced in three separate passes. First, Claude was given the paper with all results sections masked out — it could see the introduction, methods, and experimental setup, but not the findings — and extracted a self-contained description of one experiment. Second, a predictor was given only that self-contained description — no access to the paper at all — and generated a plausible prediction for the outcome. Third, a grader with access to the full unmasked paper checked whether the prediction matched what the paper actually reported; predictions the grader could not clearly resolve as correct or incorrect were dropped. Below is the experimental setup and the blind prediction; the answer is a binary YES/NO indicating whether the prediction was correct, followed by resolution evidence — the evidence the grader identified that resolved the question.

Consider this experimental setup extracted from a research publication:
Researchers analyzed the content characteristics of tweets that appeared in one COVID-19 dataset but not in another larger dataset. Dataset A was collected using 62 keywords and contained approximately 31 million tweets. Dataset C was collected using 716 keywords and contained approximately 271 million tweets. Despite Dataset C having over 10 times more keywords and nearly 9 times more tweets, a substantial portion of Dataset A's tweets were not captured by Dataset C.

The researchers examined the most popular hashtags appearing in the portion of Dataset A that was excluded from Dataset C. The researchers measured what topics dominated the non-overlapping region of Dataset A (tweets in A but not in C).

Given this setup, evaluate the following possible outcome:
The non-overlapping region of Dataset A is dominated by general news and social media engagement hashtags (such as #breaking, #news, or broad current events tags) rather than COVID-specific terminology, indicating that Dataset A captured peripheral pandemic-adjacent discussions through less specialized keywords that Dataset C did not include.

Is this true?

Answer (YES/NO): NO